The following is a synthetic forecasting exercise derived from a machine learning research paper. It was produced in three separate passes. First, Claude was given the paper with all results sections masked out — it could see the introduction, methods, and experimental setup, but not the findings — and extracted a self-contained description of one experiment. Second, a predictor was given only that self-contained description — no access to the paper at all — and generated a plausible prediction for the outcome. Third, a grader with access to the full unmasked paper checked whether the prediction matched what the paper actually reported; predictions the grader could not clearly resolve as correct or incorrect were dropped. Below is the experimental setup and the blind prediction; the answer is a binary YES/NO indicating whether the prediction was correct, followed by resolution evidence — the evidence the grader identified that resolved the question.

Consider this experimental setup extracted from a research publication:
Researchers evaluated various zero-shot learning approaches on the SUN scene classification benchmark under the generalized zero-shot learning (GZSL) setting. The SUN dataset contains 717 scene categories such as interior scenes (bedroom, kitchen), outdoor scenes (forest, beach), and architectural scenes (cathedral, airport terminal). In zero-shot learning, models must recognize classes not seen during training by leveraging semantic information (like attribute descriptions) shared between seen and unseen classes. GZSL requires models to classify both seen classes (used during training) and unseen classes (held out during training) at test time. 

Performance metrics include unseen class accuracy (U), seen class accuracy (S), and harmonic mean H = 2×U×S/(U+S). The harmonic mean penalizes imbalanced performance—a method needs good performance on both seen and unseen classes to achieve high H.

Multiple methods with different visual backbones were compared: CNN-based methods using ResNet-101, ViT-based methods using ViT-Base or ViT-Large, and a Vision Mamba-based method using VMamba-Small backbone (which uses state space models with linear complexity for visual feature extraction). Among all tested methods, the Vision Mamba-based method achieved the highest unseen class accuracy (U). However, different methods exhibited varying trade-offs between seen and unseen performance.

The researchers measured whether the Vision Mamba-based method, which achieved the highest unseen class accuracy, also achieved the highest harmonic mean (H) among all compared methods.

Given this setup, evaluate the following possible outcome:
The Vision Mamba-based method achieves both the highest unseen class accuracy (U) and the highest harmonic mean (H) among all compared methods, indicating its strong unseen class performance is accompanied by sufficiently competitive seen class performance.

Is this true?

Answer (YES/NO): NO